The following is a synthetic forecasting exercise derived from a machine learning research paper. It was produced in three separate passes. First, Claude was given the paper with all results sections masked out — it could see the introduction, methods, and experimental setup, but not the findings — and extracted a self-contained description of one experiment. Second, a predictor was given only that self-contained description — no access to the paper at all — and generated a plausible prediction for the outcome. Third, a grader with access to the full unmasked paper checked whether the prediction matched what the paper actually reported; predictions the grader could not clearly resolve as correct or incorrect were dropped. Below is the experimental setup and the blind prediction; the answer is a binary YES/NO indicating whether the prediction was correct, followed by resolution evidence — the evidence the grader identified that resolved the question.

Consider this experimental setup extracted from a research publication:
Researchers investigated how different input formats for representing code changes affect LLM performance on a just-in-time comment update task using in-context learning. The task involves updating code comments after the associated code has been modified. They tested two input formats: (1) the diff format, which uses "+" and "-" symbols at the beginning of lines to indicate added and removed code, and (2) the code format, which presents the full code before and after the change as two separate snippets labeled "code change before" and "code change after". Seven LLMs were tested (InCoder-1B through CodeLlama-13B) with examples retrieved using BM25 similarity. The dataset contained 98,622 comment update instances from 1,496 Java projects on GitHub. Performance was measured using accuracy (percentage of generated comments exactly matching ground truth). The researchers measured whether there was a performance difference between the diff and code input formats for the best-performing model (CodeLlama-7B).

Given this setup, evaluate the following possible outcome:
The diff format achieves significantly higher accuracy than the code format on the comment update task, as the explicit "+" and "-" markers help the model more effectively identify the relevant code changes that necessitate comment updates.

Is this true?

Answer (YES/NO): YES